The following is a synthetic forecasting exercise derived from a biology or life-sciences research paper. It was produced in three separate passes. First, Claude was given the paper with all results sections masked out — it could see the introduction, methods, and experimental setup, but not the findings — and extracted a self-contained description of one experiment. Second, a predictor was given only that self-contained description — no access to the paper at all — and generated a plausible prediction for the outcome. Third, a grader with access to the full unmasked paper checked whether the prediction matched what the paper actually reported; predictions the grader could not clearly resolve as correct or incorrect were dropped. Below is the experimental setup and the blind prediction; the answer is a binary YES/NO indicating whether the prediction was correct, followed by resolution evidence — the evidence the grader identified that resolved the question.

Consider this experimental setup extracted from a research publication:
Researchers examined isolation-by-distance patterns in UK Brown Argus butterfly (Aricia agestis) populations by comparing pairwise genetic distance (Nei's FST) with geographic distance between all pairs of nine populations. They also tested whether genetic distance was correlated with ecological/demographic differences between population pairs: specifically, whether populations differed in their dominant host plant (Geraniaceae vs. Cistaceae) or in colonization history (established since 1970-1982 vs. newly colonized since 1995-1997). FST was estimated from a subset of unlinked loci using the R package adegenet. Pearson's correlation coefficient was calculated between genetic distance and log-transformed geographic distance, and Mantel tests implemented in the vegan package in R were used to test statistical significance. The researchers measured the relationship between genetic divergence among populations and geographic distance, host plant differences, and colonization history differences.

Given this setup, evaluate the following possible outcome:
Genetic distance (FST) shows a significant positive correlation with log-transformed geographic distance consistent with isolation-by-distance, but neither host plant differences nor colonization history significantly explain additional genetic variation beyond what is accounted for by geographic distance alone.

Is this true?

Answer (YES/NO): YES